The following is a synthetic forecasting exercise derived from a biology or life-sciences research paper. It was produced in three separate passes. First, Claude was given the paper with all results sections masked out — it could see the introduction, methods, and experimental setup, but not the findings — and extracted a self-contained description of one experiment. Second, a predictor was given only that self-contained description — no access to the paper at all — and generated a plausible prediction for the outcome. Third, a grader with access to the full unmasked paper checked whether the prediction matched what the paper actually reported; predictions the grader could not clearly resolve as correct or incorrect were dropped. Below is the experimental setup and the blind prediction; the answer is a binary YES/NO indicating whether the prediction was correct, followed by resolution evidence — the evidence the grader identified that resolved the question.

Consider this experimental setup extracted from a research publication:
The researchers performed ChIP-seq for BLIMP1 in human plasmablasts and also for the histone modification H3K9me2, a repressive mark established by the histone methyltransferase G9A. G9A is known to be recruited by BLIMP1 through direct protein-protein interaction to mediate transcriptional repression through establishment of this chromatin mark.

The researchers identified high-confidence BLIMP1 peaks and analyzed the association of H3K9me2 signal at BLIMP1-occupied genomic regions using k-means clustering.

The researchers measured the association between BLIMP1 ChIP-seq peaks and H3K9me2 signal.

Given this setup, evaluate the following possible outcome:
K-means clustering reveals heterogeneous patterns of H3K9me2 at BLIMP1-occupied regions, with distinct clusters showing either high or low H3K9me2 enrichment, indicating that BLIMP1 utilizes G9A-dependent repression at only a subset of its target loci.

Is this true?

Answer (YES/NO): YES